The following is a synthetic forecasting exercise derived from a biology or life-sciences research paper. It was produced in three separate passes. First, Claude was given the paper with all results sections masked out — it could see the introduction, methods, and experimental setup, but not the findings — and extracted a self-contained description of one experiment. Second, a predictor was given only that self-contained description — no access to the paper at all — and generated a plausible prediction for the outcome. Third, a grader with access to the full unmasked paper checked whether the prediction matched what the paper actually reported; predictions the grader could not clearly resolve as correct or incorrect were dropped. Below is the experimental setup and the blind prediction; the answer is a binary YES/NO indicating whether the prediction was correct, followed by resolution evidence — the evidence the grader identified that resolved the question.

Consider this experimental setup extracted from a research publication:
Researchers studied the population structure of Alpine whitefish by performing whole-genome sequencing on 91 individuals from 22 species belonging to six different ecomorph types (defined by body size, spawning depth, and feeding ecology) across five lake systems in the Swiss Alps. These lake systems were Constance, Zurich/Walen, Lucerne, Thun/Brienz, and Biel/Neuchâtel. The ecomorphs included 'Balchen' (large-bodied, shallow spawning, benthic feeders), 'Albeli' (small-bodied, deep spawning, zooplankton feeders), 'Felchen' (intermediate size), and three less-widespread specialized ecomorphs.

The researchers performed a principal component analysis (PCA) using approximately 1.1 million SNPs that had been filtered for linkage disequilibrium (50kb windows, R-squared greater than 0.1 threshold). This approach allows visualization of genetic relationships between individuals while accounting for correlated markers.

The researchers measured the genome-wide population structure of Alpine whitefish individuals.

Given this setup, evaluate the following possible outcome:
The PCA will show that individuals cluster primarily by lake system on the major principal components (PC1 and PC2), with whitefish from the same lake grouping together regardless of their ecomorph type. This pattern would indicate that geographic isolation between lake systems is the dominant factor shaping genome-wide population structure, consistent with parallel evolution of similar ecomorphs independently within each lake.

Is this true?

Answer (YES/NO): YES